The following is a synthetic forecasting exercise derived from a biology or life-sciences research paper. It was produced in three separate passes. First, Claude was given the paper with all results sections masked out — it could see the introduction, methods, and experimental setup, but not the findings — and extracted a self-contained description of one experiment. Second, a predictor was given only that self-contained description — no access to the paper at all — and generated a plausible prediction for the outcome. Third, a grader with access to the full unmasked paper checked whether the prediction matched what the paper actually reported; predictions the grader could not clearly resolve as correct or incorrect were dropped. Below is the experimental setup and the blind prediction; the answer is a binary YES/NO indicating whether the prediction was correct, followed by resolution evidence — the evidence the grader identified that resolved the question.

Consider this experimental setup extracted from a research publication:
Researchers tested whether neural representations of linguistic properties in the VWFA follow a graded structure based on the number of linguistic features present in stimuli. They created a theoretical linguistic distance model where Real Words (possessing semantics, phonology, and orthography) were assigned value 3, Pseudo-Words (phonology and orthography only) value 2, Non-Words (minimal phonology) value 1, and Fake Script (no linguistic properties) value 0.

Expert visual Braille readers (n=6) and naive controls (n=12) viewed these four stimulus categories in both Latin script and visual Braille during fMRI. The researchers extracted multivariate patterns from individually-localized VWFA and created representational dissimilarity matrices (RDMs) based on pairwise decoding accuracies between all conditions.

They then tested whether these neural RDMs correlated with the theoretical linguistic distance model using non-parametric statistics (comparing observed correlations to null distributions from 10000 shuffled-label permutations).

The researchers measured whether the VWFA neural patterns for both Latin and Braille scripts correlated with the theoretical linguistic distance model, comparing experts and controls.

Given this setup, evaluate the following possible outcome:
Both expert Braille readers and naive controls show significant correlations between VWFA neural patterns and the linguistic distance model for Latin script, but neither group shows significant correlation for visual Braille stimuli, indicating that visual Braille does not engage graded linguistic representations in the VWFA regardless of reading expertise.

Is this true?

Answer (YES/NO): NO